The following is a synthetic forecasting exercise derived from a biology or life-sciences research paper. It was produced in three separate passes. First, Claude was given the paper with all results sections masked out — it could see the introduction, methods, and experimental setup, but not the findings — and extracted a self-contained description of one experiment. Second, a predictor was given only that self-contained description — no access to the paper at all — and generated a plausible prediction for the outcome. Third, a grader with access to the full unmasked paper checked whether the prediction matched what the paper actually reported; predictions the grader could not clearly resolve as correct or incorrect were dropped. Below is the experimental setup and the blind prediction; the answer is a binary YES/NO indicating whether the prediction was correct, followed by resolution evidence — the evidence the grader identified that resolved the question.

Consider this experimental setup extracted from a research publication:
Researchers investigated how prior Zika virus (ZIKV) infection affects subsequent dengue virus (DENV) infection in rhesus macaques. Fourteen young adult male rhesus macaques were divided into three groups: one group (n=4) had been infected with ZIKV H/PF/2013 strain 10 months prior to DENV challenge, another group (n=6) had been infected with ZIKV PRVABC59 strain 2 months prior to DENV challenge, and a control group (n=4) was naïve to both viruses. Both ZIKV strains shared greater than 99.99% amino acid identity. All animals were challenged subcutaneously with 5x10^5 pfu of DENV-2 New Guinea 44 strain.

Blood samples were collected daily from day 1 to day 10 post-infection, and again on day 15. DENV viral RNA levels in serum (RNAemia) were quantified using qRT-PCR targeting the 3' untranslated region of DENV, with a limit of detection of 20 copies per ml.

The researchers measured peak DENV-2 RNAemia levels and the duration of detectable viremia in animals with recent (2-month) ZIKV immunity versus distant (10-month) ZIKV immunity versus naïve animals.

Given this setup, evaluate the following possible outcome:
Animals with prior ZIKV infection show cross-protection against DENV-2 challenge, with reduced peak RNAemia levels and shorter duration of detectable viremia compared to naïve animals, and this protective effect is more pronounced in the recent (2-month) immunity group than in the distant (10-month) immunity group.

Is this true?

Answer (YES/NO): NO